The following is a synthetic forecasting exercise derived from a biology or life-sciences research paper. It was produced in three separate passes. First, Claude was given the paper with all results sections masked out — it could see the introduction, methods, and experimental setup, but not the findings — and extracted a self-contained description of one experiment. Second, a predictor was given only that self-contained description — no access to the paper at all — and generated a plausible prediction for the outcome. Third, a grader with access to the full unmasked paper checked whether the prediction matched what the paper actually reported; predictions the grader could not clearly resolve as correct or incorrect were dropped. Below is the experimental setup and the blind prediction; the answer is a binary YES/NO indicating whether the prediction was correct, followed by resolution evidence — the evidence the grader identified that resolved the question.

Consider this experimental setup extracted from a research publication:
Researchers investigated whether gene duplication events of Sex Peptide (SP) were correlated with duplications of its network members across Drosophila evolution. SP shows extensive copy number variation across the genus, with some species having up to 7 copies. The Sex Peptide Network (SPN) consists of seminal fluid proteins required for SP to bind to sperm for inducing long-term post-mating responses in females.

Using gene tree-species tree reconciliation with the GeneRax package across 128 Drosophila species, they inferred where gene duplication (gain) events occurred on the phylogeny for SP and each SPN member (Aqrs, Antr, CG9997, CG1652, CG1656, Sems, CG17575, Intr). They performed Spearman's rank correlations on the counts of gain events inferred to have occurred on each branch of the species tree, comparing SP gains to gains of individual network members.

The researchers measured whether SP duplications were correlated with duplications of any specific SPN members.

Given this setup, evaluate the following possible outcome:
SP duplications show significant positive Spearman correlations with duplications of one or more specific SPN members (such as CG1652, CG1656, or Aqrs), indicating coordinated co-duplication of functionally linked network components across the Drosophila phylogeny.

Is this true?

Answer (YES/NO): YES